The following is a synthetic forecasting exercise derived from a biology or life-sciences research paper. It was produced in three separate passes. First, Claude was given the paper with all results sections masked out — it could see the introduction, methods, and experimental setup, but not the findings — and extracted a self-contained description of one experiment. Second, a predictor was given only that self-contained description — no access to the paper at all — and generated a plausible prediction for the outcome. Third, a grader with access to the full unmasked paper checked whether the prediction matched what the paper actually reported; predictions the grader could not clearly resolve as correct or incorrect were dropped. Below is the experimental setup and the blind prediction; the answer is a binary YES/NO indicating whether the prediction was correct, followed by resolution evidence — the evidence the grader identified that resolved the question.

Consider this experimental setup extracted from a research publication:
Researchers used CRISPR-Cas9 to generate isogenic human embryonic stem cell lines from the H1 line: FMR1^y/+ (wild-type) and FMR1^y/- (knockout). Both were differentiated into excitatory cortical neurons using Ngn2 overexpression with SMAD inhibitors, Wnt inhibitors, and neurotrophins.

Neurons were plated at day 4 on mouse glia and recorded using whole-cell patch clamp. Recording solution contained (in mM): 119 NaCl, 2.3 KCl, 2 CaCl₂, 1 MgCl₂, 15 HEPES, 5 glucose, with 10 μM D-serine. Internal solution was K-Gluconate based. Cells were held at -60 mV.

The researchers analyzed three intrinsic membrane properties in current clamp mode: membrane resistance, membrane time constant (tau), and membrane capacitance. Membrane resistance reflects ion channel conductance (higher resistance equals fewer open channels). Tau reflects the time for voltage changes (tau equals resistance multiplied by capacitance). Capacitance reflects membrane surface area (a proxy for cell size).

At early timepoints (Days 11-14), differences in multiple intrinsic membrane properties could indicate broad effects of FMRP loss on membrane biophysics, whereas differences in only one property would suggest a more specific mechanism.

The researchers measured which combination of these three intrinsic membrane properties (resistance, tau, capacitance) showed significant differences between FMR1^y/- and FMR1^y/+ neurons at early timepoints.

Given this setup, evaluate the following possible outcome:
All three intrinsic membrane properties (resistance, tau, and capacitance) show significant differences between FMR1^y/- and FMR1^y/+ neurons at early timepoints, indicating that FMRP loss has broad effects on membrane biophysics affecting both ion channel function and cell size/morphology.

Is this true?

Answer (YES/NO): NO